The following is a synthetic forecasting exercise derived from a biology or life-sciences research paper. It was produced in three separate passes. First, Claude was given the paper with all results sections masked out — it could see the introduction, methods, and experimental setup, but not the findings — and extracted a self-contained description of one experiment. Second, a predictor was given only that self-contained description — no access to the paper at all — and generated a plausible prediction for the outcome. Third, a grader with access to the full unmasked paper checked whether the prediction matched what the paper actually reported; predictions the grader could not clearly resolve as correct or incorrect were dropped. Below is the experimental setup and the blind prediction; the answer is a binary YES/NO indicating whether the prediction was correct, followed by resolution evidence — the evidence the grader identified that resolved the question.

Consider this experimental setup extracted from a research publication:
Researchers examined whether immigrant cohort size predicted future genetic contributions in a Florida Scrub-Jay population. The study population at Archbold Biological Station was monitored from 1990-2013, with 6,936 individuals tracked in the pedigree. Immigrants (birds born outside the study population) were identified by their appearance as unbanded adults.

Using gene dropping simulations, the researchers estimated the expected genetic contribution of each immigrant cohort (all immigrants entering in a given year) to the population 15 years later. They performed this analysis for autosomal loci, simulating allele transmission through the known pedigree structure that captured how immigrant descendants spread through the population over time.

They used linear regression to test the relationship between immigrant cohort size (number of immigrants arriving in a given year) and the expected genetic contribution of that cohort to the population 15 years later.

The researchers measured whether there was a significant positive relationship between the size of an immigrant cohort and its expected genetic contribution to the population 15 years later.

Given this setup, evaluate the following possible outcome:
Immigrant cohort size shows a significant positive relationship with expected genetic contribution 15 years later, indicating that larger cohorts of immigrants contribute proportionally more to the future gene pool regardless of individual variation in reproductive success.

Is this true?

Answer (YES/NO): YES